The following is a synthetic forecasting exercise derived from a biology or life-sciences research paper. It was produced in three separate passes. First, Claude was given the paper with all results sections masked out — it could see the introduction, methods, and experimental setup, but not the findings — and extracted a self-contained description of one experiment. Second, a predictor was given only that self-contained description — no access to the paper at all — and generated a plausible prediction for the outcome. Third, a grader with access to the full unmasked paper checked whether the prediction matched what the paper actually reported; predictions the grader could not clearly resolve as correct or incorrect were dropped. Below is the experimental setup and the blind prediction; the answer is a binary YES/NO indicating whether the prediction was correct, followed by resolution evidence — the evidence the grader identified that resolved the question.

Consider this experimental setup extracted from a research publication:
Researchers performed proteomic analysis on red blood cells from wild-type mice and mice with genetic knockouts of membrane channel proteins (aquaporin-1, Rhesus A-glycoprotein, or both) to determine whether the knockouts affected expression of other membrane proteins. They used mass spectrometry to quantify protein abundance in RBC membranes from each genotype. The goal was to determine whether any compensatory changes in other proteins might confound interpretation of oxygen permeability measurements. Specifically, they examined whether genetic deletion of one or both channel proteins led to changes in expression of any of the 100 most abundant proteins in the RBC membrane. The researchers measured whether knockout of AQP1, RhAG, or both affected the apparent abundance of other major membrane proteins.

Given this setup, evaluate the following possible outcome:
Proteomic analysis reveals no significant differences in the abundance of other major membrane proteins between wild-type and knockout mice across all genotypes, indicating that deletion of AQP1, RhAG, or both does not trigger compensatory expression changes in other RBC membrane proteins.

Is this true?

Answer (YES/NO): YES